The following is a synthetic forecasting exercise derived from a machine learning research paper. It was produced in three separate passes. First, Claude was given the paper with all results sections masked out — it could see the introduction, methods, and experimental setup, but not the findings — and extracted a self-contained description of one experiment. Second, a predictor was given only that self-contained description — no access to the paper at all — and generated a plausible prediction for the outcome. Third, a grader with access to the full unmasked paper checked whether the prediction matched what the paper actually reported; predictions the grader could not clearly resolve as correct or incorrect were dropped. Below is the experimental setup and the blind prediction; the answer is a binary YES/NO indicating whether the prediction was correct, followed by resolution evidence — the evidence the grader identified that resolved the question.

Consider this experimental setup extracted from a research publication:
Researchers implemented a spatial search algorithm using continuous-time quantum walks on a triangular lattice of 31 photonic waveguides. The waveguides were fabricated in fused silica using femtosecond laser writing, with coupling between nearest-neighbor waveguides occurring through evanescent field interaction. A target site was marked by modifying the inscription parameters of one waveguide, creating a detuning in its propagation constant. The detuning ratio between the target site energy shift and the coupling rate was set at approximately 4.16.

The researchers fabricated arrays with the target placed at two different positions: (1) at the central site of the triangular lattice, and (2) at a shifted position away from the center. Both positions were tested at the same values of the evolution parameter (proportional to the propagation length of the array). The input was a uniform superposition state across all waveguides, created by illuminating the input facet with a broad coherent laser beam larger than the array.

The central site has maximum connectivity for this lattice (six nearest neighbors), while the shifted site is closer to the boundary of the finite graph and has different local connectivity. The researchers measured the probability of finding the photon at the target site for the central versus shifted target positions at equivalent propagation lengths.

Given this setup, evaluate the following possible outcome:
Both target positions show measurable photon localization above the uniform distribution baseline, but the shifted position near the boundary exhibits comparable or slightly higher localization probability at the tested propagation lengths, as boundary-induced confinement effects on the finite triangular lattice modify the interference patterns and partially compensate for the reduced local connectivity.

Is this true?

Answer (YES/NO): NO